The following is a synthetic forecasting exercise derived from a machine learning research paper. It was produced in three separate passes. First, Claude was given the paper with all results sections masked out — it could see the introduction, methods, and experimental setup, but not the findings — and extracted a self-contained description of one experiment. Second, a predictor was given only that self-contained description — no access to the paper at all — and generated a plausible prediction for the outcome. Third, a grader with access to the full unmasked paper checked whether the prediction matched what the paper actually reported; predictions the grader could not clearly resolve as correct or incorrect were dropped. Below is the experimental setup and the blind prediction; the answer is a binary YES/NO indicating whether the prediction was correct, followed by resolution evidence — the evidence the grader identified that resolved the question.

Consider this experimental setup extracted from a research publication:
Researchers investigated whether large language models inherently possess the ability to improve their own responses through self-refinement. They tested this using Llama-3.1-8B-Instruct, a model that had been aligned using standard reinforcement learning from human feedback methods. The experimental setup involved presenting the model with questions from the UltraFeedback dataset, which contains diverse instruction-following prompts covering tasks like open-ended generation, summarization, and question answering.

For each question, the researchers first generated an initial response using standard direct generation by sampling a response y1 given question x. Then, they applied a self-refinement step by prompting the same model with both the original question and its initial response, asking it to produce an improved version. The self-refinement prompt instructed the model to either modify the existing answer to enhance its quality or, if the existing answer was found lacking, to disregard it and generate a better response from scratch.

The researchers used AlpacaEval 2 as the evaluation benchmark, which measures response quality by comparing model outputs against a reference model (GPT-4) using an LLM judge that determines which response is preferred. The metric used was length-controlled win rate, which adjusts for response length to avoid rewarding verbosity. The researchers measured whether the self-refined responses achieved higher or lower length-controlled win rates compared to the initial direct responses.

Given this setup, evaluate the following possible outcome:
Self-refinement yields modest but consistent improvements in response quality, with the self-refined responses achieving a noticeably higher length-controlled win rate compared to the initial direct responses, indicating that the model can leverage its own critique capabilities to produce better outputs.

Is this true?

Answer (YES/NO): NO